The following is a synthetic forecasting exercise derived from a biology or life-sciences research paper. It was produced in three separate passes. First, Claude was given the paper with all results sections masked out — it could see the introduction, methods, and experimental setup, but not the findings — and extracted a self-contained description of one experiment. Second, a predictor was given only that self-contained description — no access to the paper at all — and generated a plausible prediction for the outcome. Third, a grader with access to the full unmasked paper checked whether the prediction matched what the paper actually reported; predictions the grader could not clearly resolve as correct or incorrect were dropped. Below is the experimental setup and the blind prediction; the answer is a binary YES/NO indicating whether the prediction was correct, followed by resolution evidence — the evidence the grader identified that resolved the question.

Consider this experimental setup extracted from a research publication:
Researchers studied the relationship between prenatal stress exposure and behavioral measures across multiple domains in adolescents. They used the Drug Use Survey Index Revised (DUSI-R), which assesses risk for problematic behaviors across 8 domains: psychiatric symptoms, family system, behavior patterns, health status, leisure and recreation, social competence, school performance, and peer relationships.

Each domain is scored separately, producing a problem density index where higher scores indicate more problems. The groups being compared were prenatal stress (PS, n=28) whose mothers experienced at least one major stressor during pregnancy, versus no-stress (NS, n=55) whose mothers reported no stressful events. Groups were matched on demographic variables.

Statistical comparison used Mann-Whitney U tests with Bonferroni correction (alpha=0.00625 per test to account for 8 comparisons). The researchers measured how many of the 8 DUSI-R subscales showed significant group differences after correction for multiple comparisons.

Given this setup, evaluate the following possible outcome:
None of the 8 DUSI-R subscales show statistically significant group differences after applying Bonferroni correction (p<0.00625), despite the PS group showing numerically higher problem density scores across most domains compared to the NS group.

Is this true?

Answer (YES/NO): NO